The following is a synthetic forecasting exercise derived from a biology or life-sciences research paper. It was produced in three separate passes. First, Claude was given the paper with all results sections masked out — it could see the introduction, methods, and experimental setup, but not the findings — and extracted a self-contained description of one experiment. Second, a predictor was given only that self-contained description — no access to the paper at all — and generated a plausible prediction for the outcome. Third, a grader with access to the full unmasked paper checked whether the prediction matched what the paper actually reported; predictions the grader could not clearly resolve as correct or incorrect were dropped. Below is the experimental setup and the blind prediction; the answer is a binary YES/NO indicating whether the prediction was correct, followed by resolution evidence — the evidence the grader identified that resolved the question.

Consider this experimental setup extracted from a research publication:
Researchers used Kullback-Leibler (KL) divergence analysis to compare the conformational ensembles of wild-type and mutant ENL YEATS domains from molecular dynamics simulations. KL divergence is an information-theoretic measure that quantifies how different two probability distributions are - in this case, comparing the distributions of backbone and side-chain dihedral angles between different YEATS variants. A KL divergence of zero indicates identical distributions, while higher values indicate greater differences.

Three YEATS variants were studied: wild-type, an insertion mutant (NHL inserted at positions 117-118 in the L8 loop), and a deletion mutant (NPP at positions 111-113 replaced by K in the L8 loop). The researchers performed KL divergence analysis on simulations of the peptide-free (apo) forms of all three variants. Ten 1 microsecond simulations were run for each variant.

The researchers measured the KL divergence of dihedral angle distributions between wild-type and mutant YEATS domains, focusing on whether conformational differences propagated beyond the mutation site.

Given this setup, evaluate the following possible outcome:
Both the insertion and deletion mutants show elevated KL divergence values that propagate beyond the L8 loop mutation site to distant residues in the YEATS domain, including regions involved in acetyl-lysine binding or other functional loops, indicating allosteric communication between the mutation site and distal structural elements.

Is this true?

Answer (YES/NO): NO